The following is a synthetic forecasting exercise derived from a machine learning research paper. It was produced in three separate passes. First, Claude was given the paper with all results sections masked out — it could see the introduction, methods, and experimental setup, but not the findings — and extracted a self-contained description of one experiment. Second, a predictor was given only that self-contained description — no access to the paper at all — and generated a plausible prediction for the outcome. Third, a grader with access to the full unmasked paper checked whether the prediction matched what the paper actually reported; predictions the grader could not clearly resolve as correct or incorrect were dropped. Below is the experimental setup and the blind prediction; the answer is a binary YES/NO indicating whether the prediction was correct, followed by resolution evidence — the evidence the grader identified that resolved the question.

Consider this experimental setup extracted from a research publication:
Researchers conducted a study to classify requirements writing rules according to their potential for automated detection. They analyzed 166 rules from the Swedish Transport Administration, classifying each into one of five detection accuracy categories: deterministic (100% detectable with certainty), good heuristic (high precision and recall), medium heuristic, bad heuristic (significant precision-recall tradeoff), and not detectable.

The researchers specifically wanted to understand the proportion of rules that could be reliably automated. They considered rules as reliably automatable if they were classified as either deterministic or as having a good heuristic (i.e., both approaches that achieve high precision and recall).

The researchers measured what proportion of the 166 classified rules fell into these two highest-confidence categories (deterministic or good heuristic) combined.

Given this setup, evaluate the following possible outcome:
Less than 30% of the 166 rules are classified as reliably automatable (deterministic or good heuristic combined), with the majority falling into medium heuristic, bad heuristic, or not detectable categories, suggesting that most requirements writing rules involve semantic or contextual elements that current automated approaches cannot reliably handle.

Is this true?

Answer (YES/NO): NO